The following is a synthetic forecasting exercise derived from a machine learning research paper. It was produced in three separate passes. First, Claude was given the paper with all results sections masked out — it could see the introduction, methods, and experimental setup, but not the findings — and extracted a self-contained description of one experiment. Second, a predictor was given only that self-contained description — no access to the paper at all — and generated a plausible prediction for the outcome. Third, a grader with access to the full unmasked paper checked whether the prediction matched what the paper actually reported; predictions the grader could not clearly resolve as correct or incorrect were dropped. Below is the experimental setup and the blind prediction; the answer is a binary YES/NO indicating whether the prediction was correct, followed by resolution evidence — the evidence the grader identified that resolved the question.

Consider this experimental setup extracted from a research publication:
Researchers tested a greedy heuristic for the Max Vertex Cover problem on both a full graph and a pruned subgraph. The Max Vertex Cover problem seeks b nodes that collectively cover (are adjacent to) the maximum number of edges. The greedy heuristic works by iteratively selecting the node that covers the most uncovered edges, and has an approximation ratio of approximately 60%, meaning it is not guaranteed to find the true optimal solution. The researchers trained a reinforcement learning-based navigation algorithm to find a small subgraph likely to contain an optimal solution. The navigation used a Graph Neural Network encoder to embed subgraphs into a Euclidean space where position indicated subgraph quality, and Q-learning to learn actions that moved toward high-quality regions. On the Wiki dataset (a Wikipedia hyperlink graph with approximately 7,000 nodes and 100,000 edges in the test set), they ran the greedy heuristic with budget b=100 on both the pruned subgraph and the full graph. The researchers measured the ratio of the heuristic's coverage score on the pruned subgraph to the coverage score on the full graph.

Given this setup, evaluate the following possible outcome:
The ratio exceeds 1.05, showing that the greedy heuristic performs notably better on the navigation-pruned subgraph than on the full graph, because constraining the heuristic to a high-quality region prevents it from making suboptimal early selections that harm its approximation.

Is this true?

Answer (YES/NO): YES